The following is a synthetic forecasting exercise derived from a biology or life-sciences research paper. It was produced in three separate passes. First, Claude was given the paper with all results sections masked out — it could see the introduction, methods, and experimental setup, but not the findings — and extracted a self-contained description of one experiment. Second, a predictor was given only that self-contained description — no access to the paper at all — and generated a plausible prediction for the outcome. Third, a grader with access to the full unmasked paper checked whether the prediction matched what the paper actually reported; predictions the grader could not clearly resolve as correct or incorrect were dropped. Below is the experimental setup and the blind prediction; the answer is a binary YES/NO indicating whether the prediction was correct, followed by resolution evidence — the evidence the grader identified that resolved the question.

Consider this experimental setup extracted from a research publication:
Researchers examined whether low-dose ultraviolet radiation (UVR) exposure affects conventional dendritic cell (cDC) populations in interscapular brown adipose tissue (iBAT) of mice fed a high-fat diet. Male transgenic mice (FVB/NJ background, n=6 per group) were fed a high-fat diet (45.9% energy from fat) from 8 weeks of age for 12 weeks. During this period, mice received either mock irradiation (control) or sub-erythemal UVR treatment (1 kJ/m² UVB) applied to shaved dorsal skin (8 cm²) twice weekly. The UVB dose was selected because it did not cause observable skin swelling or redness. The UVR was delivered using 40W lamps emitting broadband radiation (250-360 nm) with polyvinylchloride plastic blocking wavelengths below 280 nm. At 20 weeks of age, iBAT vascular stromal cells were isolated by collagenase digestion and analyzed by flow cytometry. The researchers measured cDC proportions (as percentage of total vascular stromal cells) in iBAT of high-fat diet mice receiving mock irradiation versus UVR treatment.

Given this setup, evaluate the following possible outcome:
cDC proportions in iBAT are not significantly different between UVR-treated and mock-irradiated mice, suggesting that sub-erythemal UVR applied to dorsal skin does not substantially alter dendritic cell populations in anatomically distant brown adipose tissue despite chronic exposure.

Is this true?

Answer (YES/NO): NO